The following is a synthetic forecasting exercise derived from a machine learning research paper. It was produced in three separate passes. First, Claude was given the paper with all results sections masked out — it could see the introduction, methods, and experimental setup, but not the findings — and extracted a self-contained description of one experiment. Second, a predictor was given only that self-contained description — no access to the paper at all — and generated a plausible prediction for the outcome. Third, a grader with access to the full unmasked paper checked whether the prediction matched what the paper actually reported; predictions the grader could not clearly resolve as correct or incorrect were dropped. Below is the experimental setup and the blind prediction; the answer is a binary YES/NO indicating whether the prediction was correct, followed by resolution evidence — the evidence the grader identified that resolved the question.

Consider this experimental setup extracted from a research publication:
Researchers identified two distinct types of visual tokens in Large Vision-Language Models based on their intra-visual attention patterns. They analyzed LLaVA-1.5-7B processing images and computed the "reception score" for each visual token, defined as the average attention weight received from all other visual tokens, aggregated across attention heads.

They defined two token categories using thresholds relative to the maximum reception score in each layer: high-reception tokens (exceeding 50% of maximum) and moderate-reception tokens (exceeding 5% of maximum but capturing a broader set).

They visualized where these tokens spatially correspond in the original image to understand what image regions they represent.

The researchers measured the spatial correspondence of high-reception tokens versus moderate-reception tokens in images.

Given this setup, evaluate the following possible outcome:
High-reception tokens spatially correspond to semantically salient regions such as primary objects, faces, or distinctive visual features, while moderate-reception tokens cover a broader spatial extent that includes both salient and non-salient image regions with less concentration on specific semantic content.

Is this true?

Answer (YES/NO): NO